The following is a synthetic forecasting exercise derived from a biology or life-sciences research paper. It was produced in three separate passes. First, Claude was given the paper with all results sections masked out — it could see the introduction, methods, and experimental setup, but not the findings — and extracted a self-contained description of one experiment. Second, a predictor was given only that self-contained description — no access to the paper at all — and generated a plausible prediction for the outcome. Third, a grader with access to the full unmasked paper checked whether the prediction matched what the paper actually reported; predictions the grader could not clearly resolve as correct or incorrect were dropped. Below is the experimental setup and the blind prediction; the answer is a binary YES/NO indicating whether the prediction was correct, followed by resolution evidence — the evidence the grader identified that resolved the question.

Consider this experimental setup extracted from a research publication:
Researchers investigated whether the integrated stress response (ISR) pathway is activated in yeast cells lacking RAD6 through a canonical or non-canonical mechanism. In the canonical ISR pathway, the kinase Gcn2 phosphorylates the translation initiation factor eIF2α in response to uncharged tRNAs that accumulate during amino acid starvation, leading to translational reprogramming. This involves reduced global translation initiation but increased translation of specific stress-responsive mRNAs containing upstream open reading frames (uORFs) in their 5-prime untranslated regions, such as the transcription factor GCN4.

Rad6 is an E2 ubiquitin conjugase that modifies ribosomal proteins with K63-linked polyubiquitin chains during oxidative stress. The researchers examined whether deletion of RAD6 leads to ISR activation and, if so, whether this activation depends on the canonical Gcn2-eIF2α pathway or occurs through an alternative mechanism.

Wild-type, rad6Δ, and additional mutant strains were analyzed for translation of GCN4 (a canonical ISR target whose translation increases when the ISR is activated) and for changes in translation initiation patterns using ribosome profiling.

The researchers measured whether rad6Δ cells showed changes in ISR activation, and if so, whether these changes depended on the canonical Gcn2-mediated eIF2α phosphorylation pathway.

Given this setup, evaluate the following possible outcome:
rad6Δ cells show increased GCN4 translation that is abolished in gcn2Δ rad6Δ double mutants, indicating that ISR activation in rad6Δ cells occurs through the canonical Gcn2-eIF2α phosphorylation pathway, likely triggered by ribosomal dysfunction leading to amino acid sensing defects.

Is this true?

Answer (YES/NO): NO